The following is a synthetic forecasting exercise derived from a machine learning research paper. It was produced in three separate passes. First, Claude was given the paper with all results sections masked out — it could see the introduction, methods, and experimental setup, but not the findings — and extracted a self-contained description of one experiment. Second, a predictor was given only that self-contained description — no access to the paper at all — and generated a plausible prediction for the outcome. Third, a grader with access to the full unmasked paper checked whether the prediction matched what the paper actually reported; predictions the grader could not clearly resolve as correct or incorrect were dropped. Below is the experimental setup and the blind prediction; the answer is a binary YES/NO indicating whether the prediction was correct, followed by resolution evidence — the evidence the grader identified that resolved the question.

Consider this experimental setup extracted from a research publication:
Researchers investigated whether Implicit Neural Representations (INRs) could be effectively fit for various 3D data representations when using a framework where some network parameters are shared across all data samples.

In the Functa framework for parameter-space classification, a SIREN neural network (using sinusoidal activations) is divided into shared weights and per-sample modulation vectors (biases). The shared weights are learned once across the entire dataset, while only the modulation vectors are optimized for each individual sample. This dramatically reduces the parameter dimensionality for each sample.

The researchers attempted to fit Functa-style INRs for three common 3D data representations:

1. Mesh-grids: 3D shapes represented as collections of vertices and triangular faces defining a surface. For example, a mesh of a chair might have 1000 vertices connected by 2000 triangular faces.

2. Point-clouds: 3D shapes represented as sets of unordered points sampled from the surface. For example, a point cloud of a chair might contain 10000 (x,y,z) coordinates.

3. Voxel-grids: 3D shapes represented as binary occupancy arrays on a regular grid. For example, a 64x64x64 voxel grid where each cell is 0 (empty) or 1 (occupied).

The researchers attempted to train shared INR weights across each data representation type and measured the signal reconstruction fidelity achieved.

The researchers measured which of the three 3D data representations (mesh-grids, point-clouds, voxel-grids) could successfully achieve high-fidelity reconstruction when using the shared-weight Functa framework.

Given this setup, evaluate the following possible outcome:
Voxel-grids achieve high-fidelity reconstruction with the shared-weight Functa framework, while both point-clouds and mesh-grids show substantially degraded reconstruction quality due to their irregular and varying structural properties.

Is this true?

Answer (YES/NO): YES